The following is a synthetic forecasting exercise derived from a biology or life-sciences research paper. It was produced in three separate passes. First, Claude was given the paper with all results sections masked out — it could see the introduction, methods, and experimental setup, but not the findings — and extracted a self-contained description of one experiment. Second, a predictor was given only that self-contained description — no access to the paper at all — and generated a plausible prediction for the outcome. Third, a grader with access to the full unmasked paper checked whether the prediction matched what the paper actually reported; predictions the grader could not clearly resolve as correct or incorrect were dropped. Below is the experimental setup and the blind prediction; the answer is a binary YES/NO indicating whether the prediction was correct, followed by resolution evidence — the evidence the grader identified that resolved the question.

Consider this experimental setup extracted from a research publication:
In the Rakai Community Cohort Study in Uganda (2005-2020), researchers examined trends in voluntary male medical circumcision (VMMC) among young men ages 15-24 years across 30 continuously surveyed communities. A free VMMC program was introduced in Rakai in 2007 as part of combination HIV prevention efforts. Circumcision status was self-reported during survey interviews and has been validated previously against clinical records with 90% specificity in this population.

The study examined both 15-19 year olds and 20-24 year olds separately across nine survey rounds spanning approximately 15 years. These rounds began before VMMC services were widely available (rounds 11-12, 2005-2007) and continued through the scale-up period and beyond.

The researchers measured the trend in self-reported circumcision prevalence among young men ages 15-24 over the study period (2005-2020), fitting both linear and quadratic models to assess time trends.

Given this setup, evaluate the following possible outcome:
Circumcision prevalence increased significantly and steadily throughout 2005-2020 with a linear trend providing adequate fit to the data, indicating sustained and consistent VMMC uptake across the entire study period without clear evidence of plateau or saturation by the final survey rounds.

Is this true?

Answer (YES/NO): NO